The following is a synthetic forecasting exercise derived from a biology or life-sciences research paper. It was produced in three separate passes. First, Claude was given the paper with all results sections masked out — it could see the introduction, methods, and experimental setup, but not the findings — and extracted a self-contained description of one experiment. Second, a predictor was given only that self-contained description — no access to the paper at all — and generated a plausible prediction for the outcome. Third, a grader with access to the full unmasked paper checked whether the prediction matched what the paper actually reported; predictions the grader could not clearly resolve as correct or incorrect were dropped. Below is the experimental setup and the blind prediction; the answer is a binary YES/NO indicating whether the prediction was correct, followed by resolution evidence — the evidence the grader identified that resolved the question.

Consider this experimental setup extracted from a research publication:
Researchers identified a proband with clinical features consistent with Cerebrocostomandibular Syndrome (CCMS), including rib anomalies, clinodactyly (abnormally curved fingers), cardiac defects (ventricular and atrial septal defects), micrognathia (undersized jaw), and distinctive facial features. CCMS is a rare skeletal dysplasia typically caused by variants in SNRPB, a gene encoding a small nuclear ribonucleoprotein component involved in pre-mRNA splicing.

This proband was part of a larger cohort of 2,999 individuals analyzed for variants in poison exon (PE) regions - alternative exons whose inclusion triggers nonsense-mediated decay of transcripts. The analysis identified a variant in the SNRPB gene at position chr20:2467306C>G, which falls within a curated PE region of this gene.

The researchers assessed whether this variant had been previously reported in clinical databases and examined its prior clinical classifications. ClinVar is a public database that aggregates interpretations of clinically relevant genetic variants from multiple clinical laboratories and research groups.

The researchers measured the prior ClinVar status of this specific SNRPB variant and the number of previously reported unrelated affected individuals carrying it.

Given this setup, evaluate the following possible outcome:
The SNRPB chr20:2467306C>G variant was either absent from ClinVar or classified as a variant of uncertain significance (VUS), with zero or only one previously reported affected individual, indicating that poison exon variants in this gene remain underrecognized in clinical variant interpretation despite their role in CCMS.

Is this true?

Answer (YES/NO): NO